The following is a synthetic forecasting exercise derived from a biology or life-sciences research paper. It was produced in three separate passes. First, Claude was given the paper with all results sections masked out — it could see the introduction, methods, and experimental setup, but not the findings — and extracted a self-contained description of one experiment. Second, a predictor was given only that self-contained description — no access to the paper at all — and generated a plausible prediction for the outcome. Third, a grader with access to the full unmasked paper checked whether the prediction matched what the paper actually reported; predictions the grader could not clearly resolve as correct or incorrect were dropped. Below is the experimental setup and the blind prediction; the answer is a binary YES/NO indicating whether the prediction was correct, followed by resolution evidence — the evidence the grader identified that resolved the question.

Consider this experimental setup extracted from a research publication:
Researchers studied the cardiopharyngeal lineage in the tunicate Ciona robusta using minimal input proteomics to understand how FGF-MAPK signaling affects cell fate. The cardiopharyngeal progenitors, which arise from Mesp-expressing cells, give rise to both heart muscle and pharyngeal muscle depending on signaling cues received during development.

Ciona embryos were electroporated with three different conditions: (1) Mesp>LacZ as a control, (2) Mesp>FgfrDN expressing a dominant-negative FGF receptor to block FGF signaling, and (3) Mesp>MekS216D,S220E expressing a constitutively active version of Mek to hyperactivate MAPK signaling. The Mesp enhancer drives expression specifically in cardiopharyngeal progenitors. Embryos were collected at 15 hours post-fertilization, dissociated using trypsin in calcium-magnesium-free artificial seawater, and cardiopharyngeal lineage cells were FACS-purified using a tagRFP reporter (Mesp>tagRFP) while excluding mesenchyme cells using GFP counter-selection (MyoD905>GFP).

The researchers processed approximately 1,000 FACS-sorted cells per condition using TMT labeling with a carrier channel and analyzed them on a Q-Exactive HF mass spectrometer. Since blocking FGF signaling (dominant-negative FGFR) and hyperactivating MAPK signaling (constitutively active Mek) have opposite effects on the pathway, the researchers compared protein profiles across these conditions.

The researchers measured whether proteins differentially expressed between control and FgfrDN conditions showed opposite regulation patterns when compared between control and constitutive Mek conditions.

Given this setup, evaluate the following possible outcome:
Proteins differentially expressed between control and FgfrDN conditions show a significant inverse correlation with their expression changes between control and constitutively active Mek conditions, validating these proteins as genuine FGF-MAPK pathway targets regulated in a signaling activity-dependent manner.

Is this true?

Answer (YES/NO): NO